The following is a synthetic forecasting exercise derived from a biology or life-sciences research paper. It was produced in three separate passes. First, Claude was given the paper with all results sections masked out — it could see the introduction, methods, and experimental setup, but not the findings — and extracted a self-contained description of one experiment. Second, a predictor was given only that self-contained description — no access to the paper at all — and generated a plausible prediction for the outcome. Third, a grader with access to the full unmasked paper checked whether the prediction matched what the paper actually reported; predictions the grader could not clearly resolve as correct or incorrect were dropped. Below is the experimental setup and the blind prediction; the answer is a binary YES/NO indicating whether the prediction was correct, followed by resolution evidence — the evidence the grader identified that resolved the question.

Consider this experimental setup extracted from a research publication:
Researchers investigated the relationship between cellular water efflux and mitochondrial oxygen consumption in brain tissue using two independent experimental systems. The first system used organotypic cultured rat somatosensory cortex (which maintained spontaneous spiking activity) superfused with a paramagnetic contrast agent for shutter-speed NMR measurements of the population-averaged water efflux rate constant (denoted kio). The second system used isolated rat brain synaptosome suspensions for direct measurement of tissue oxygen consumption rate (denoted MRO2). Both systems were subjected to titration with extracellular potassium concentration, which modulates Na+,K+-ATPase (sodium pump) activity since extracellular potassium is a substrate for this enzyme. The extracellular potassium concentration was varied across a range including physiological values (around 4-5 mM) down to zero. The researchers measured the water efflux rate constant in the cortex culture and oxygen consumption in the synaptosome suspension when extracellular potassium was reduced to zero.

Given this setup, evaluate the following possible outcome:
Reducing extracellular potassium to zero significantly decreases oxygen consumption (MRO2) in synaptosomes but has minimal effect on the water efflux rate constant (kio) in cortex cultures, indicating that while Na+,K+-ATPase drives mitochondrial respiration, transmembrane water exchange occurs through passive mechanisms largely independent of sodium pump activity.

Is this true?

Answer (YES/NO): NO